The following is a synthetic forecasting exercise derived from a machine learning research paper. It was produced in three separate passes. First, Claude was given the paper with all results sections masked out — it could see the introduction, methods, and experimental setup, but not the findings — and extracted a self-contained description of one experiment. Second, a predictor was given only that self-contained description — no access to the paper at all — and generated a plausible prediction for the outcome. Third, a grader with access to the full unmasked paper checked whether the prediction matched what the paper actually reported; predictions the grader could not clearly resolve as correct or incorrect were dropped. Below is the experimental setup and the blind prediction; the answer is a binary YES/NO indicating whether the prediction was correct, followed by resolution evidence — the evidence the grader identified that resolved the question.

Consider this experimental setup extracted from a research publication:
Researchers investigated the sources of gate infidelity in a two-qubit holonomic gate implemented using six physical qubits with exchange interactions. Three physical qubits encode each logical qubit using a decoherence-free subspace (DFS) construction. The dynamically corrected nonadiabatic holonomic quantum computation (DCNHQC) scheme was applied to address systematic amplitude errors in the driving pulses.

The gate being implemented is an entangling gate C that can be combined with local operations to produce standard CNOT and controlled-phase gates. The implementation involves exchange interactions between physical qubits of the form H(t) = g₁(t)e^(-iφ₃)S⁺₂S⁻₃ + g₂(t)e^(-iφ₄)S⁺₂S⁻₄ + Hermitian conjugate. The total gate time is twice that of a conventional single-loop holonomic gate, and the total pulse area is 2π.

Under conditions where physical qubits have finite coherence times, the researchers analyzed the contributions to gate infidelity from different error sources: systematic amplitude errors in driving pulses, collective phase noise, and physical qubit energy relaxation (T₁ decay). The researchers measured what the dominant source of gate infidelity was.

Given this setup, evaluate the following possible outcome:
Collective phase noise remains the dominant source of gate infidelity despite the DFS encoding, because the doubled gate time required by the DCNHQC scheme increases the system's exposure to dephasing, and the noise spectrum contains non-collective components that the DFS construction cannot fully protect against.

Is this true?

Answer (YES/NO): NO